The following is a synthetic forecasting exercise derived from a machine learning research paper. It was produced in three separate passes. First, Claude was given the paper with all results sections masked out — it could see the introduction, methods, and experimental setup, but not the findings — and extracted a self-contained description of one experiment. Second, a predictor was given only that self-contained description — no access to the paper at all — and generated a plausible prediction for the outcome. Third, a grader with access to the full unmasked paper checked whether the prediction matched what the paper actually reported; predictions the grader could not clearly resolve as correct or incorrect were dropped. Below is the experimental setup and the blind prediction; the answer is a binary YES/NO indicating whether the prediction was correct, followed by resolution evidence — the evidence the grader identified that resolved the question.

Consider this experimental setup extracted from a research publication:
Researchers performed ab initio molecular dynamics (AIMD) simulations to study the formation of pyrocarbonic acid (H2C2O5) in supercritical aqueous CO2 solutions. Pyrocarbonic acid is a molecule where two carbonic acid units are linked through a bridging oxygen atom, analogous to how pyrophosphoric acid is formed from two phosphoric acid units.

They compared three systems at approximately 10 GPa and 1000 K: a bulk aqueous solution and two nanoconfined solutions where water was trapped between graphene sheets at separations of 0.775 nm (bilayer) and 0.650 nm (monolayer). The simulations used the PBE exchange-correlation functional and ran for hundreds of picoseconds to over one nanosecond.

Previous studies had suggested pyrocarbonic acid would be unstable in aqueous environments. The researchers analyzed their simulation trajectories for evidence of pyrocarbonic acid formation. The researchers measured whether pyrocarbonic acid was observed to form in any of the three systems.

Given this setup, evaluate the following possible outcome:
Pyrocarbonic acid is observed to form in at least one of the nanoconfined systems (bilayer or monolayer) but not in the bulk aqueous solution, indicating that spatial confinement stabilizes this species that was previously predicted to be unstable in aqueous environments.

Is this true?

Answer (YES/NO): NO